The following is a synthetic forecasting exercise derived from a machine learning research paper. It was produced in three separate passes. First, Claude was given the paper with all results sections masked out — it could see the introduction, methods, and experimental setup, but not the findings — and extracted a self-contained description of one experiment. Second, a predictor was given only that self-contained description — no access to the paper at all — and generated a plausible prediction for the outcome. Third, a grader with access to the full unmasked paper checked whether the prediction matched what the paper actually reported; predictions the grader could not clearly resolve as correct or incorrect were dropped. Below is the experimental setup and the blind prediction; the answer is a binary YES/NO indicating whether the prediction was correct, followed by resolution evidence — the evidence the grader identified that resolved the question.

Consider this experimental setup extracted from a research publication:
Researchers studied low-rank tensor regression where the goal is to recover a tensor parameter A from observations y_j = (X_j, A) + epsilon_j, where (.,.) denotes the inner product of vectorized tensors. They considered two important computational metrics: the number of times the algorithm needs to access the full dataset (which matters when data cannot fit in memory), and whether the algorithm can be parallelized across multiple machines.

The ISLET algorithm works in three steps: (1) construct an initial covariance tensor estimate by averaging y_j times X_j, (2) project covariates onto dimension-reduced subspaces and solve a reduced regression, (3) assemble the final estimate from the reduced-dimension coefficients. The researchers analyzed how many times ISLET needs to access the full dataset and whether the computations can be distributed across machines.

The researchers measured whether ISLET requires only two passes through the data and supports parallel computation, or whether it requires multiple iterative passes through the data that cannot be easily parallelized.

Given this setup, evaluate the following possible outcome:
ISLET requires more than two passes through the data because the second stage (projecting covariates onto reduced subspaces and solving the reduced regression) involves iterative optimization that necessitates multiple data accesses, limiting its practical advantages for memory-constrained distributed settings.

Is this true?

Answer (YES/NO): NO